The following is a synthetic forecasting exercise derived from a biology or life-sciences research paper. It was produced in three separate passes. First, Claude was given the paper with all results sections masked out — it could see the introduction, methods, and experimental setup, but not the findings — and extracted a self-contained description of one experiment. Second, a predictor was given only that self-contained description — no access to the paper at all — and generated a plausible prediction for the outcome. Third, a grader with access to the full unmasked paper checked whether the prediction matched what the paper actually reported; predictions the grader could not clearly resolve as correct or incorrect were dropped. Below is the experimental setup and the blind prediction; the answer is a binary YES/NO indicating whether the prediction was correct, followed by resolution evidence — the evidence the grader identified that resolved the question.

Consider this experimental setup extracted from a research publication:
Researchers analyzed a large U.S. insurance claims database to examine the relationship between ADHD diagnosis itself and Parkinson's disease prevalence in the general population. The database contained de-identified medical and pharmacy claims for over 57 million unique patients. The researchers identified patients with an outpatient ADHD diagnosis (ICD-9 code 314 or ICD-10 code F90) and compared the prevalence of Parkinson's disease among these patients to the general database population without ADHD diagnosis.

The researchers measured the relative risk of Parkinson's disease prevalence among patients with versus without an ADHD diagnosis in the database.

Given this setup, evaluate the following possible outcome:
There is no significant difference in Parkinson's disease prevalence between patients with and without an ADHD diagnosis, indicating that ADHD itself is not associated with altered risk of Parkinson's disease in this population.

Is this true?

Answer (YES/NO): NO